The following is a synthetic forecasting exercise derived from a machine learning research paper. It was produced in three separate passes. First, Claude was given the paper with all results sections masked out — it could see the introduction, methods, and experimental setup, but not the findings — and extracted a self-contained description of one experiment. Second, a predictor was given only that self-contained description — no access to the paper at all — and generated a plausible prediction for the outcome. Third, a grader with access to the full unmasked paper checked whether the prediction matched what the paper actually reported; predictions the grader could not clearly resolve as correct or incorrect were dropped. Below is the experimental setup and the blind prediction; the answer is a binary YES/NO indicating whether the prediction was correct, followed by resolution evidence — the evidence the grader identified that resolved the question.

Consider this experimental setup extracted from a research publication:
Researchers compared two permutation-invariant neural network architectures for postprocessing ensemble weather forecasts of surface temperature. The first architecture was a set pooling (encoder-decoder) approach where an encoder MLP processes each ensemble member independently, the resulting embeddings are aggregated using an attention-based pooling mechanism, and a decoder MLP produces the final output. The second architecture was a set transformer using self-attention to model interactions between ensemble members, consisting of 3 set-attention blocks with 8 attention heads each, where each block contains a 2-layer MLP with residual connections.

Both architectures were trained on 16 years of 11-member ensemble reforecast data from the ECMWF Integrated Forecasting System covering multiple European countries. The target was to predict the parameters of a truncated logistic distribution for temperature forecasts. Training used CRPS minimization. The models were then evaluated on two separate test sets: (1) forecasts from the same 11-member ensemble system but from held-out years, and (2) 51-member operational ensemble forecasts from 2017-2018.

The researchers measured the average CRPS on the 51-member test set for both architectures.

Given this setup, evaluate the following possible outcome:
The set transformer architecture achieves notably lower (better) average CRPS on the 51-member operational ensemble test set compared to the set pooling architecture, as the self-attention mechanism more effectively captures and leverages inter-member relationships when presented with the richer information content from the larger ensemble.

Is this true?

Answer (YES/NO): NO